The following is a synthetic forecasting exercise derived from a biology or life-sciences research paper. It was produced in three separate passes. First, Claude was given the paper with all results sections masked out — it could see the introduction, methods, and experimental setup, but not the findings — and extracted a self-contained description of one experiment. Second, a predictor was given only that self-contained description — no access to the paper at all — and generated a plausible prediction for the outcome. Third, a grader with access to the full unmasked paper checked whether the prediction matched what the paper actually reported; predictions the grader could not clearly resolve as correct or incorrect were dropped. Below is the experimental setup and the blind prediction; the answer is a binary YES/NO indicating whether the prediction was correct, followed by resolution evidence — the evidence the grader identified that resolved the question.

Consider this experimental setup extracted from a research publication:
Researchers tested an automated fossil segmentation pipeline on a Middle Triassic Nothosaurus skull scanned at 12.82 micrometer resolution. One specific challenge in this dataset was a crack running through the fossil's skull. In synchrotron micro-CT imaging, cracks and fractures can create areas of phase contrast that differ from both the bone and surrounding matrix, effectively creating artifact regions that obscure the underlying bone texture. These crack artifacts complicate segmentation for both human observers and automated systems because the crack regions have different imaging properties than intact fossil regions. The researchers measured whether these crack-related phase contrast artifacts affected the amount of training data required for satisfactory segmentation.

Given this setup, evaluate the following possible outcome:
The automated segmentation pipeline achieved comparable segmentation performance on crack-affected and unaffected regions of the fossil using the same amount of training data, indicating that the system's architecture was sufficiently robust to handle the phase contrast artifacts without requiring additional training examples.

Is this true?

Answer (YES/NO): NO